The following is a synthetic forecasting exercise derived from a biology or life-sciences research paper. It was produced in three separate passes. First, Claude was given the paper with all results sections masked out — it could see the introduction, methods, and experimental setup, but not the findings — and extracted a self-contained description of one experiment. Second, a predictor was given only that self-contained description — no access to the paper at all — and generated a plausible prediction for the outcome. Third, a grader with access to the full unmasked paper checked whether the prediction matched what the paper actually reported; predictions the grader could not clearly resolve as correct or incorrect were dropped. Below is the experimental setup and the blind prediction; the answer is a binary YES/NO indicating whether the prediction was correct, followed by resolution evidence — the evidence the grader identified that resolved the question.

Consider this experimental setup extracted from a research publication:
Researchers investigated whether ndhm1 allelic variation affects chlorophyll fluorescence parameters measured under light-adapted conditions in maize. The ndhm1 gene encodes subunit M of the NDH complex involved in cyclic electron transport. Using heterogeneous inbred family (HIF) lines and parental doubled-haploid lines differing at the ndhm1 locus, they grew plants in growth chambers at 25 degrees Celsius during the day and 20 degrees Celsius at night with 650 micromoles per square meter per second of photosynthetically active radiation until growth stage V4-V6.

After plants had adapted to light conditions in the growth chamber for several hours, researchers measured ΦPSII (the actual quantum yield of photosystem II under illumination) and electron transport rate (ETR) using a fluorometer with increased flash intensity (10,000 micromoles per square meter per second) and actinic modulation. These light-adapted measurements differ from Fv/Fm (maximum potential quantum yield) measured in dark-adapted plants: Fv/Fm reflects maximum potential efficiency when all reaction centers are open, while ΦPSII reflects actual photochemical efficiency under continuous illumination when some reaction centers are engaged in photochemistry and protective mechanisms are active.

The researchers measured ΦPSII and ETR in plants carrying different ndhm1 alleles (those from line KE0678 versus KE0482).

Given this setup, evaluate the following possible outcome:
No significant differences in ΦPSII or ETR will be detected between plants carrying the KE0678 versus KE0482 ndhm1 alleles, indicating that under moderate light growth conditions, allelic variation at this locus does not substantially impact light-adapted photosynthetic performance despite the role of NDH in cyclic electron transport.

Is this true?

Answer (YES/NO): NO